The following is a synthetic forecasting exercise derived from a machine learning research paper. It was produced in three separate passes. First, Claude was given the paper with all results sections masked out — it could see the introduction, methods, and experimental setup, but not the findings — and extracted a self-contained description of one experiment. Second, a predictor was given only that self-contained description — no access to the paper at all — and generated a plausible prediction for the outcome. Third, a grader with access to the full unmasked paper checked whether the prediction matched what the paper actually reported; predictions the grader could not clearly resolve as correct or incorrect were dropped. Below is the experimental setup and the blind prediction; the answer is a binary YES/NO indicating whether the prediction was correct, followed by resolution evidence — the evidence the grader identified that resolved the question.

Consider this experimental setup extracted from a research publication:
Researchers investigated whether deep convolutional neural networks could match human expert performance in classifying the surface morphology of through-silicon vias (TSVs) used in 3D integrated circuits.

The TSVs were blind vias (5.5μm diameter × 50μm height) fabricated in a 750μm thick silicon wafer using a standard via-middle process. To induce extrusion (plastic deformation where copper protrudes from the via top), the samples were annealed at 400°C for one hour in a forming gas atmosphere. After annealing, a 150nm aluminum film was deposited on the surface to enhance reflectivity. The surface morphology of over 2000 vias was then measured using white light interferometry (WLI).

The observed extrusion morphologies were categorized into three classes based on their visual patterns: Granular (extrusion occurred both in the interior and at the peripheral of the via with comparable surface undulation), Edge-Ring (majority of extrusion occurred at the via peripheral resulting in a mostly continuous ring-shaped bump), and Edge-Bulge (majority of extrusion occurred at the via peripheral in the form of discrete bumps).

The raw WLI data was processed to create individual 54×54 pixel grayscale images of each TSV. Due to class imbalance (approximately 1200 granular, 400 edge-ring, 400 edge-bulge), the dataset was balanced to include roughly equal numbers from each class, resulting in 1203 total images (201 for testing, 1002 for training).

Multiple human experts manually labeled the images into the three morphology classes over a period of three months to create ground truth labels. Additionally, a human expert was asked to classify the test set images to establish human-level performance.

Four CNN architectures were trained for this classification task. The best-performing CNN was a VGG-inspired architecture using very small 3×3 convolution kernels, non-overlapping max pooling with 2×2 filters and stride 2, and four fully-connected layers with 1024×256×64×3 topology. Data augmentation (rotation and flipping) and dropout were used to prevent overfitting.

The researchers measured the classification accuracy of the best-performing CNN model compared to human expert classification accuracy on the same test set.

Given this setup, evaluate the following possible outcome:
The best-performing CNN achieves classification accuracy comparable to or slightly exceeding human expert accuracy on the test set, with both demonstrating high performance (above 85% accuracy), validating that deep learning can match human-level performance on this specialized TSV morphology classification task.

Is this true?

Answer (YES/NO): YES